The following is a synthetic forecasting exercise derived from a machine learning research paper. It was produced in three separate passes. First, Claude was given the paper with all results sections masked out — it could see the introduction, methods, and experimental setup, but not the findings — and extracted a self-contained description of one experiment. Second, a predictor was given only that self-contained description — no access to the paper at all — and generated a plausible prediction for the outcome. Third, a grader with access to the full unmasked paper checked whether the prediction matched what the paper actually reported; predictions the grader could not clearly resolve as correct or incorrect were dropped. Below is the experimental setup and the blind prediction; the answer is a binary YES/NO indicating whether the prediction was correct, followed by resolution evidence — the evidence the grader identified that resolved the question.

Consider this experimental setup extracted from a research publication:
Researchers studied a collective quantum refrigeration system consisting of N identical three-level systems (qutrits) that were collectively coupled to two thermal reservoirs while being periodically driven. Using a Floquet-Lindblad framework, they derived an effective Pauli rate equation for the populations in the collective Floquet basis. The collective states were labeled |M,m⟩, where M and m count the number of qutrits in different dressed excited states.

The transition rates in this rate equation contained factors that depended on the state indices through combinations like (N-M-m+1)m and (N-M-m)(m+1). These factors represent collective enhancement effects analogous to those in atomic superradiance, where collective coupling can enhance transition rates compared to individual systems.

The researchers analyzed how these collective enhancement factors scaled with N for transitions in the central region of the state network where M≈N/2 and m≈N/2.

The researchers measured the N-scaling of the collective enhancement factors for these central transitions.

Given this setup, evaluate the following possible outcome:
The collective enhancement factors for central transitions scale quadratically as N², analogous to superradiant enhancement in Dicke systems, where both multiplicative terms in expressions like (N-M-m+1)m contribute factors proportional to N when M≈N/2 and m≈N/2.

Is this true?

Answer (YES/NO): YES